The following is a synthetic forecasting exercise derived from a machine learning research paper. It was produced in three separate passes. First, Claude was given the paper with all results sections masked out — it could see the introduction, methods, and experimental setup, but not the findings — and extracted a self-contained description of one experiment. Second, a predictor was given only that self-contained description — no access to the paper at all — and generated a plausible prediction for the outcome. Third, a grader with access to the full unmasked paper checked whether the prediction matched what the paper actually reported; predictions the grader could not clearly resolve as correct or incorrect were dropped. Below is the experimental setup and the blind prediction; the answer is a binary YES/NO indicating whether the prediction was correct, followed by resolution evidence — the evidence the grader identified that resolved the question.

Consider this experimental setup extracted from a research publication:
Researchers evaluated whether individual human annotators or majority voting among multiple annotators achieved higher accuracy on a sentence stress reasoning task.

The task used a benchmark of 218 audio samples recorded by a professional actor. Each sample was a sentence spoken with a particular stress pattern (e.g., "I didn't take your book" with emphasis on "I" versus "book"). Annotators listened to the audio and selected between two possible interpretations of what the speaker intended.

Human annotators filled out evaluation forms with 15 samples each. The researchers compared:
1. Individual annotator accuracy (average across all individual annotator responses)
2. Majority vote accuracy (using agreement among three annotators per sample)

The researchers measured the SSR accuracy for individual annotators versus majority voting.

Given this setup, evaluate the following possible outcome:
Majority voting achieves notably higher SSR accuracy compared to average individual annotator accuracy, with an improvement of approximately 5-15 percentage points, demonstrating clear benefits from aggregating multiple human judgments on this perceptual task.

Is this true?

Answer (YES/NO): NO